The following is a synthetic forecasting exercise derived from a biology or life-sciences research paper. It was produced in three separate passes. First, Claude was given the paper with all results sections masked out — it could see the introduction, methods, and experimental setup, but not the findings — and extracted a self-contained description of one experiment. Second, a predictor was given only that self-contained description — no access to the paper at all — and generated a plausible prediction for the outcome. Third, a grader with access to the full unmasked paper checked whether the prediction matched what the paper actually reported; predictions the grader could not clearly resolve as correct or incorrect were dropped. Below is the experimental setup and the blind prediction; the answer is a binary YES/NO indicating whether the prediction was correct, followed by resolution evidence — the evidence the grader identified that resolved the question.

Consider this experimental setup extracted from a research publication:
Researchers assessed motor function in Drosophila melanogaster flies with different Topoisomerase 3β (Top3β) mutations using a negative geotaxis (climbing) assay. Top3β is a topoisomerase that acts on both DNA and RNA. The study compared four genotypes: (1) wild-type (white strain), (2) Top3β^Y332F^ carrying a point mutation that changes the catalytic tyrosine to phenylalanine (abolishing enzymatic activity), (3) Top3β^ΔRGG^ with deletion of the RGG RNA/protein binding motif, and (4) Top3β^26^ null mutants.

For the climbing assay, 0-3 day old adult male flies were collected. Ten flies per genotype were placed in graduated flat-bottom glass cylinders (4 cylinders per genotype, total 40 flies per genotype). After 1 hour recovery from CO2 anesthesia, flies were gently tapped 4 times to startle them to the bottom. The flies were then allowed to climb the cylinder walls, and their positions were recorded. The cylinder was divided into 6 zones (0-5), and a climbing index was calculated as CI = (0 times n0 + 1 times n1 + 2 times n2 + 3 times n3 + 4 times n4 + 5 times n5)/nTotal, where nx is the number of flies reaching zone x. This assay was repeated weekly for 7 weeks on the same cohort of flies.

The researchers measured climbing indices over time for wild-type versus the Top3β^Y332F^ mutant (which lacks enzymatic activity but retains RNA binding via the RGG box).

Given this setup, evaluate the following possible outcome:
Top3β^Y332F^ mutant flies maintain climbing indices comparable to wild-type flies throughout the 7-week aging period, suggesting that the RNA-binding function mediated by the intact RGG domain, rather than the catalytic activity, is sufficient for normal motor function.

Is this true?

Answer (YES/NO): NO